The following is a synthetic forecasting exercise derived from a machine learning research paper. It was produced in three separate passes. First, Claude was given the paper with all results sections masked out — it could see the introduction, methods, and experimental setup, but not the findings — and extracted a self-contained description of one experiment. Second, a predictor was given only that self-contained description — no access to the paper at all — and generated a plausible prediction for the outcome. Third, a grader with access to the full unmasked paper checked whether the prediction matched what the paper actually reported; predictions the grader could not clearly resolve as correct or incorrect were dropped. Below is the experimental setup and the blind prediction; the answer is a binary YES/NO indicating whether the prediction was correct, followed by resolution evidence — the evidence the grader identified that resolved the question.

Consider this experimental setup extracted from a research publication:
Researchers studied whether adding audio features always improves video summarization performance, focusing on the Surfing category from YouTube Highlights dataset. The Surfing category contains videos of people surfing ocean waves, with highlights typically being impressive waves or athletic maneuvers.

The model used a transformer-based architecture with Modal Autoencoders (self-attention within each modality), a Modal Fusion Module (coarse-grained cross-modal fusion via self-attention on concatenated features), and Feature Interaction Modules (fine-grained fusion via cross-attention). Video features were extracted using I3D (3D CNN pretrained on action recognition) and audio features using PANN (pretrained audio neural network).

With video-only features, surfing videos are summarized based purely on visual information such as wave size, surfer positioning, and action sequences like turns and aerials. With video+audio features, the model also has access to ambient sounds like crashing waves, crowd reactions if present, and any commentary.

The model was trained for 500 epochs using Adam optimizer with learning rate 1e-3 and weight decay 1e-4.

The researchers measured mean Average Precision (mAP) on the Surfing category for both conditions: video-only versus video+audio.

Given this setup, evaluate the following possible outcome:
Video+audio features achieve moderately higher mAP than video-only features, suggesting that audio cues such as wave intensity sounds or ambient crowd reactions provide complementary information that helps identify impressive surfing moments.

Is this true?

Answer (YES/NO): NO